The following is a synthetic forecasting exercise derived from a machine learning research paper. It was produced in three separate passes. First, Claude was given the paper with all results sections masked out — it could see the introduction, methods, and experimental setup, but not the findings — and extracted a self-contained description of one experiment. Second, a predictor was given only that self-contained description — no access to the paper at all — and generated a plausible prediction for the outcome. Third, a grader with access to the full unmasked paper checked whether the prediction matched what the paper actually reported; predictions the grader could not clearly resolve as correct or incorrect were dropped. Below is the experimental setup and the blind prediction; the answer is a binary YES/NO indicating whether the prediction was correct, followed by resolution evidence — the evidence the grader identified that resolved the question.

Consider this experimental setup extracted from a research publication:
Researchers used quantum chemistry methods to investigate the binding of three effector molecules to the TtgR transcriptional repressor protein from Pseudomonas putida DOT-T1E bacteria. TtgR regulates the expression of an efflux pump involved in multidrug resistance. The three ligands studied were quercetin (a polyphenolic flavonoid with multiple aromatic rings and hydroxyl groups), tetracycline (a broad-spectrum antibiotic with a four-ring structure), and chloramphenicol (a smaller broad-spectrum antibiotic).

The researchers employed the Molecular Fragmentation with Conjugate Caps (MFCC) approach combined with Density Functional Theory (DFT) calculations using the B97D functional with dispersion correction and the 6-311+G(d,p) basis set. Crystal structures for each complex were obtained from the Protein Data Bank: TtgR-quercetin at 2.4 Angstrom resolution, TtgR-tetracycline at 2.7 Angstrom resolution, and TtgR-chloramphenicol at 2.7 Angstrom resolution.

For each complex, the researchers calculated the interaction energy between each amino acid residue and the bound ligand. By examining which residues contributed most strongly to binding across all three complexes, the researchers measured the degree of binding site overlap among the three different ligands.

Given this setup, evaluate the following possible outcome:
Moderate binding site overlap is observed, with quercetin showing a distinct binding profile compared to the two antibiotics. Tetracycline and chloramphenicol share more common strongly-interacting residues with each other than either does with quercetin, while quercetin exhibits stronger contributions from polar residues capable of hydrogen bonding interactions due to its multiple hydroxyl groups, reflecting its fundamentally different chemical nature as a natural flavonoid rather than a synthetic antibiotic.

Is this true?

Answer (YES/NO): NO